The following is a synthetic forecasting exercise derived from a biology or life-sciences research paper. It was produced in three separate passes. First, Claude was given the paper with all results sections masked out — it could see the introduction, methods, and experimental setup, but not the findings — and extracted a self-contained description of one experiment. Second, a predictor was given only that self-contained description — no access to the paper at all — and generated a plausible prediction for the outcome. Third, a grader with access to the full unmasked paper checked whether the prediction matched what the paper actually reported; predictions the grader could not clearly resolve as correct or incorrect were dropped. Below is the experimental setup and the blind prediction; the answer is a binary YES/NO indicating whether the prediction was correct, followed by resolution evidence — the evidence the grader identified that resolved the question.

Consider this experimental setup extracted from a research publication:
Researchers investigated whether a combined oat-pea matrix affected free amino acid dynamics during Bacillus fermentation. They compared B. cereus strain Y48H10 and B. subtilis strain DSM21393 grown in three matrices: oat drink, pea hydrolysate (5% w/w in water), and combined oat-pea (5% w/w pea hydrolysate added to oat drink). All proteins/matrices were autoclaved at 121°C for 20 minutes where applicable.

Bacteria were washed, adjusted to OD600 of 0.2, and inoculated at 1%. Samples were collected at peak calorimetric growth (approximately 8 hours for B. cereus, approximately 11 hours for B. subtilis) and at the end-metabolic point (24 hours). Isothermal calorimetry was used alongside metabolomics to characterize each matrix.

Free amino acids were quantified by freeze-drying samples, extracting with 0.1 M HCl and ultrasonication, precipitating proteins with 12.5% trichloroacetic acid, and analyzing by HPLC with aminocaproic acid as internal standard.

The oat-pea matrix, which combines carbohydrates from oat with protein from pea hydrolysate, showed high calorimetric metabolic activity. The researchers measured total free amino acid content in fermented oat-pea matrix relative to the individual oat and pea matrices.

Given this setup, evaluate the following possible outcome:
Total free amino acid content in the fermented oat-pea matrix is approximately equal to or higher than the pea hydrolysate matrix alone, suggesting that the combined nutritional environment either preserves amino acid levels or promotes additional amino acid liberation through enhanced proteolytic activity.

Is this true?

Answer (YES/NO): NO